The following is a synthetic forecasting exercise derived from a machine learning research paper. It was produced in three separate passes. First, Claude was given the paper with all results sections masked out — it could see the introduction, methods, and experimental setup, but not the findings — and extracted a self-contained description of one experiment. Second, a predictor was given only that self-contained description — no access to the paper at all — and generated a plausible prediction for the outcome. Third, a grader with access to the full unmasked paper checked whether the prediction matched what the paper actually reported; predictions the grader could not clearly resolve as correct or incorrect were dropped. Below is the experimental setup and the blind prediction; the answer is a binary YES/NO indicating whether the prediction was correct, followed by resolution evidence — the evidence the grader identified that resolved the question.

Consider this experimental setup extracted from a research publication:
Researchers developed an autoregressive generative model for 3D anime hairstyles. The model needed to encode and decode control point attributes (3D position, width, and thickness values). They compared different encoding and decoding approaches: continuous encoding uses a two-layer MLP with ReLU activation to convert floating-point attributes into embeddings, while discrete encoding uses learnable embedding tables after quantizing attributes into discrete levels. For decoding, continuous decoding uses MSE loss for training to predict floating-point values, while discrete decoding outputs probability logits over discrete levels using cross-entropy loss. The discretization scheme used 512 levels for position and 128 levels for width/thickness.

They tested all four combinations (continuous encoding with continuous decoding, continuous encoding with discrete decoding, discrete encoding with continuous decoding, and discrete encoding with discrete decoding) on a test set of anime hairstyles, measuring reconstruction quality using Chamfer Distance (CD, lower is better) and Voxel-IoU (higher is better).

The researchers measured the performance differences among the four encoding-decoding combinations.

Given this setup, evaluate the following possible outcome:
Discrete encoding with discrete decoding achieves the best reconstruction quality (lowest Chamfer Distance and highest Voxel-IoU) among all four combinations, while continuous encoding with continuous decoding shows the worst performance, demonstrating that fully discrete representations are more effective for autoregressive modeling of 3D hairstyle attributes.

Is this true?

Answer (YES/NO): YES